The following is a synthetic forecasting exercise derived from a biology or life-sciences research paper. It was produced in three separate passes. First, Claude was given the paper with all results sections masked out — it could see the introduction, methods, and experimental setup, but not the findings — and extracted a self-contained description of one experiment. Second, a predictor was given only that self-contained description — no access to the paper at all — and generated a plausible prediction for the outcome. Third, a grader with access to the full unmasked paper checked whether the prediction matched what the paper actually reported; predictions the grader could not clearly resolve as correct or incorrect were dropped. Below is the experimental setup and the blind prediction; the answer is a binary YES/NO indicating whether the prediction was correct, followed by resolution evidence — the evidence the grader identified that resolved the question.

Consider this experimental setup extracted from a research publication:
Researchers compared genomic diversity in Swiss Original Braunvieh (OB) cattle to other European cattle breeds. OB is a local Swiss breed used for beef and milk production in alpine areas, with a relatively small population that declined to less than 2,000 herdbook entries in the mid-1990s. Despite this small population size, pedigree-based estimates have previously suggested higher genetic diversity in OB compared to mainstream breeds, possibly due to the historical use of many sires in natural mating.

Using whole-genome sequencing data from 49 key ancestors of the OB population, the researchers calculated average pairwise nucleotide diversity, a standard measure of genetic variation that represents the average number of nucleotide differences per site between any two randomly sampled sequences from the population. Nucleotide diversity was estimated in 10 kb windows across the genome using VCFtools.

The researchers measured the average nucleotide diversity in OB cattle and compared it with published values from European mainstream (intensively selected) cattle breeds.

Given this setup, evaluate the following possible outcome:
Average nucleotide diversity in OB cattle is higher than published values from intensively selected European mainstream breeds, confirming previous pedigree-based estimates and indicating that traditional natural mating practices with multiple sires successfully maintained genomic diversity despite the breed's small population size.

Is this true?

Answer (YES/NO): YES